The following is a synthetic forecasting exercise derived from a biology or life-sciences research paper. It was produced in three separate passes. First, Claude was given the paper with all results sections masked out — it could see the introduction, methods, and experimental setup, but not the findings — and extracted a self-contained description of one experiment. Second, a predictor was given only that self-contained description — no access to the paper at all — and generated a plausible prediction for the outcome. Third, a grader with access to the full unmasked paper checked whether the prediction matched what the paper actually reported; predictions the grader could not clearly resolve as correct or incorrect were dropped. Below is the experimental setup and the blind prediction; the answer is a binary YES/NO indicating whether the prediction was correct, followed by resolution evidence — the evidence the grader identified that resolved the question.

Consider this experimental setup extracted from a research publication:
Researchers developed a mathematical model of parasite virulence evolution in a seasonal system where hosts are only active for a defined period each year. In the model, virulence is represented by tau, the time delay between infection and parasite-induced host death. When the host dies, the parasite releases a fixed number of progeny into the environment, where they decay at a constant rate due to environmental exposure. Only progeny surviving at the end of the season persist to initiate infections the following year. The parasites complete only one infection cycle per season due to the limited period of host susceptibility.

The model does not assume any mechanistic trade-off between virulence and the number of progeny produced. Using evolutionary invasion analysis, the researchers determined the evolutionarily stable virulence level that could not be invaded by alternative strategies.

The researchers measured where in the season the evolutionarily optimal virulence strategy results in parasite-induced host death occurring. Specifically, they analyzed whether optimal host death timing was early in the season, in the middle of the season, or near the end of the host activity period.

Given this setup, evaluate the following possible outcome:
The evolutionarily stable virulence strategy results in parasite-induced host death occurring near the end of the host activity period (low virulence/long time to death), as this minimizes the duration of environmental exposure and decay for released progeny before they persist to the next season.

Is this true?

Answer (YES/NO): NO